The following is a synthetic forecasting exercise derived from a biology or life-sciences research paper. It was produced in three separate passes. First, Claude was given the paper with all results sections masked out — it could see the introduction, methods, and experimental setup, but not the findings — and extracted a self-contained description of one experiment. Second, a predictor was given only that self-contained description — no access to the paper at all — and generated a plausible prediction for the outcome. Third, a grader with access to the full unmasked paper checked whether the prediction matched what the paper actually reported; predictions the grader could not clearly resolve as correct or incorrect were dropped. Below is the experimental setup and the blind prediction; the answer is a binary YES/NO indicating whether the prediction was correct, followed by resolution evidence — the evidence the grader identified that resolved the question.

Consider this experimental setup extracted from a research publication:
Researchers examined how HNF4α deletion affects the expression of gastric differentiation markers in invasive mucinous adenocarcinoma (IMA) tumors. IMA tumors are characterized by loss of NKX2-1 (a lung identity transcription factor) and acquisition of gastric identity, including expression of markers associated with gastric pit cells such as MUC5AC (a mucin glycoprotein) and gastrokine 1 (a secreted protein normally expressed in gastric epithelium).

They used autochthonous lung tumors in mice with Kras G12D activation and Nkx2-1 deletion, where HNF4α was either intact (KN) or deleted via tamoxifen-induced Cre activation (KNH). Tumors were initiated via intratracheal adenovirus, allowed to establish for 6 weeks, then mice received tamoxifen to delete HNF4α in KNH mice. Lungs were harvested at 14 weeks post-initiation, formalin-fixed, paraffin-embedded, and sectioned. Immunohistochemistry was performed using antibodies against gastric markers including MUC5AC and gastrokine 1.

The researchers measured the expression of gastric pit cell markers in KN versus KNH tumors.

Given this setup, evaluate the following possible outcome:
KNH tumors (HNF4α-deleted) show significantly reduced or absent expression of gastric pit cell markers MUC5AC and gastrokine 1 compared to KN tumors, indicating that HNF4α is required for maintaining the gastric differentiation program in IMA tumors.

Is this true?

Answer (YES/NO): YES